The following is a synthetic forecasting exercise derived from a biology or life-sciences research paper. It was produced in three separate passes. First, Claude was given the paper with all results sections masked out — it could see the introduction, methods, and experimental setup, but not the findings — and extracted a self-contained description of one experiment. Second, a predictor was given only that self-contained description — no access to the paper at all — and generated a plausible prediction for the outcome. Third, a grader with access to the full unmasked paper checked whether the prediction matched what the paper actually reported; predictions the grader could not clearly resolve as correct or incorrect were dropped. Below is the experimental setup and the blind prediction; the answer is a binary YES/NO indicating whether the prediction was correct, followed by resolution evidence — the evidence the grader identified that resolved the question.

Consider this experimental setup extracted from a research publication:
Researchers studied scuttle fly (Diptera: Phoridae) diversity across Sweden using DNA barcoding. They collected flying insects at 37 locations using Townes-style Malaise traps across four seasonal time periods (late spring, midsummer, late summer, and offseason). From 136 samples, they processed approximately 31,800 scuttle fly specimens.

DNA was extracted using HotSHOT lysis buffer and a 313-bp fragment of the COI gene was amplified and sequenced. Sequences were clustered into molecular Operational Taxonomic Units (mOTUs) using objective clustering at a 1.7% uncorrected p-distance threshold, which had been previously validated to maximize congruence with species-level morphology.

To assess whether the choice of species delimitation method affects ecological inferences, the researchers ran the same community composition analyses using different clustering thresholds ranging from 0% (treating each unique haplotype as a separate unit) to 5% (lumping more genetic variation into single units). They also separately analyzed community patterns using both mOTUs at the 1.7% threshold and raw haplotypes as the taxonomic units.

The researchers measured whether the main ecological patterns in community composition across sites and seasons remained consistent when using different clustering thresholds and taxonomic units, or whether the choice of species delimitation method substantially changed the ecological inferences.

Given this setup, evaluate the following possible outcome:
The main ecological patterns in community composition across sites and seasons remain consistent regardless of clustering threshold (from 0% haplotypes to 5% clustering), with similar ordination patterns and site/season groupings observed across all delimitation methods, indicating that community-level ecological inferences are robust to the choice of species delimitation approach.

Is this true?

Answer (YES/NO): NO